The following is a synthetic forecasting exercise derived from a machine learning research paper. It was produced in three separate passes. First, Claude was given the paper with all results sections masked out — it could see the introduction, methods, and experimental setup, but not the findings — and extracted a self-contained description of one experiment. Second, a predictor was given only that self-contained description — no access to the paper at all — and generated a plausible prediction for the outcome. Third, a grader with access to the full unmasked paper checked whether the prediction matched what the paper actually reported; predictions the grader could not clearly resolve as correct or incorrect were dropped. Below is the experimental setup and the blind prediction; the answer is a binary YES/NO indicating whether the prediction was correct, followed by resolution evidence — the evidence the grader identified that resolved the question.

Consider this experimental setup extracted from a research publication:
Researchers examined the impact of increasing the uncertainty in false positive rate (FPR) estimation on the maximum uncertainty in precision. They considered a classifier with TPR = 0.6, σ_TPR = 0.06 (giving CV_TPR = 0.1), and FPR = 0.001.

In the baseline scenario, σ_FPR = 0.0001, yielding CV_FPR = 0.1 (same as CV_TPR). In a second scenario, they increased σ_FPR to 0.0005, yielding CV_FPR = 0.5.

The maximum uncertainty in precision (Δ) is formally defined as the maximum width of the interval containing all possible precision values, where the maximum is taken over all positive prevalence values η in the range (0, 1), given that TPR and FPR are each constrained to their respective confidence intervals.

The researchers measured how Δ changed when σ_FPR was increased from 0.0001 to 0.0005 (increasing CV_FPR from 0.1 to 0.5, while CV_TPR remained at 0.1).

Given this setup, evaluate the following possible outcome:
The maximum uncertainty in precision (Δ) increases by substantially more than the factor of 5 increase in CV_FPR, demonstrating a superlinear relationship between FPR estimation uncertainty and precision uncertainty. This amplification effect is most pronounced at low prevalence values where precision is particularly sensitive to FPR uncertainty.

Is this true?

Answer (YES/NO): NO